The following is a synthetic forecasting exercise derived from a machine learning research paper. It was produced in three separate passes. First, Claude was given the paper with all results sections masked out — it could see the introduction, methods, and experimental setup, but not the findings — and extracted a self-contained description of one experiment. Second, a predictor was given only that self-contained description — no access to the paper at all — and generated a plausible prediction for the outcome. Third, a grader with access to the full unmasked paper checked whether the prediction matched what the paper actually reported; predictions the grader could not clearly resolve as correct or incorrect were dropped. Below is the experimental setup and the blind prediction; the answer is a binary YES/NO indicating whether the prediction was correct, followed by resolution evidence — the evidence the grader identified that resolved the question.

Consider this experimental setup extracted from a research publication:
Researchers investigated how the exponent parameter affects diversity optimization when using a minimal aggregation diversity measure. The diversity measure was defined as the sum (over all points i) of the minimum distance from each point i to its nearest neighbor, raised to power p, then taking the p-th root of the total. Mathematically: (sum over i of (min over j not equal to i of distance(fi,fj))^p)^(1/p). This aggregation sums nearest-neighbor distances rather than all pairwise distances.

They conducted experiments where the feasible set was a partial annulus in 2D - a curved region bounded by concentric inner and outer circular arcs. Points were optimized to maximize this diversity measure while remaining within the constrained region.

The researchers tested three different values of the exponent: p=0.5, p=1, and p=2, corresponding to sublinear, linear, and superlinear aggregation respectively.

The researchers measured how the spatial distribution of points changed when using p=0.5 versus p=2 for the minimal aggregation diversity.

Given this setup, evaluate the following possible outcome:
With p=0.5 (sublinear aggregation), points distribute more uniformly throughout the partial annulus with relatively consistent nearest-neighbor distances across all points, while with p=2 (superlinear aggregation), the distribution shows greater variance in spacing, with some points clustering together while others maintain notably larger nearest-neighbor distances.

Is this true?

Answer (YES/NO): YES